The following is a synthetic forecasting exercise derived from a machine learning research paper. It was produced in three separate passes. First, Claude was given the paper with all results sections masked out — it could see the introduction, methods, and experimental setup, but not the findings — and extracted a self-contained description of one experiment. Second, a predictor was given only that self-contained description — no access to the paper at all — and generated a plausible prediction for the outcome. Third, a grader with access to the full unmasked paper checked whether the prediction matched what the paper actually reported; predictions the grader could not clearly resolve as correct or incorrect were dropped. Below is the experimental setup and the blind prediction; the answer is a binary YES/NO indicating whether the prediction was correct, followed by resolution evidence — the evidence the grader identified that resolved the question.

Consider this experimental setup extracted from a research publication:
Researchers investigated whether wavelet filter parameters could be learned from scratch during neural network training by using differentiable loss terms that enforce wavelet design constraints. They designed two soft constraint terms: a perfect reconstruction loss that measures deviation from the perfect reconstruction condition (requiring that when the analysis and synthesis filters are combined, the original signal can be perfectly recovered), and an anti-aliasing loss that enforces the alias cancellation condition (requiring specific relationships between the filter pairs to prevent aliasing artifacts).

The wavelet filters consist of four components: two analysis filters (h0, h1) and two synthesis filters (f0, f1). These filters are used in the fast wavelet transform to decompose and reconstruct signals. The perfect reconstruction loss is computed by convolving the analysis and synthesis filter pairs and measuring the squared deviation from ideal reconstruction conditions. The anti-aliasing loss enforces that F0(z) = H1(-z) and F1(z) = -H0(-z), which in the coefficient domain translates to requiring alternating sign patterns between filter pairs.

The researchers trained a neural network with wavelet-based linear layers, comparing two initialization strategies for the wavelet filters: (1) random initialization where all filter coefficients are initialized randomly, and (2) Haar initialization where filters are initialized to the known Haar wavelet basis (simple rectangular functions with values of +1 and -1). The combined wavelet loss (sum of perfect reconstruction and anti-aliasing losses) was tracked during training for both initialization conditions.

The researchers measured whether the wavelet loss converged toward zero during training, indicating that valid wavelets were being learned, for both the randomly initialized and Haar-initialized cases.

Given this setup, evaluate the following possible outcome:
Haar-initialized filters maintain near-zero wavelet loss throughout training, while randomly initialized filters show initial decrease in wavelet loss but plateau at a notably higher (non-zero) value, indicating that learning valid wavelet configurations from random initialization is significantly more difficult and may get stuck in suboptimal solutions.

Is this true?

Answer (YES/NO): NO